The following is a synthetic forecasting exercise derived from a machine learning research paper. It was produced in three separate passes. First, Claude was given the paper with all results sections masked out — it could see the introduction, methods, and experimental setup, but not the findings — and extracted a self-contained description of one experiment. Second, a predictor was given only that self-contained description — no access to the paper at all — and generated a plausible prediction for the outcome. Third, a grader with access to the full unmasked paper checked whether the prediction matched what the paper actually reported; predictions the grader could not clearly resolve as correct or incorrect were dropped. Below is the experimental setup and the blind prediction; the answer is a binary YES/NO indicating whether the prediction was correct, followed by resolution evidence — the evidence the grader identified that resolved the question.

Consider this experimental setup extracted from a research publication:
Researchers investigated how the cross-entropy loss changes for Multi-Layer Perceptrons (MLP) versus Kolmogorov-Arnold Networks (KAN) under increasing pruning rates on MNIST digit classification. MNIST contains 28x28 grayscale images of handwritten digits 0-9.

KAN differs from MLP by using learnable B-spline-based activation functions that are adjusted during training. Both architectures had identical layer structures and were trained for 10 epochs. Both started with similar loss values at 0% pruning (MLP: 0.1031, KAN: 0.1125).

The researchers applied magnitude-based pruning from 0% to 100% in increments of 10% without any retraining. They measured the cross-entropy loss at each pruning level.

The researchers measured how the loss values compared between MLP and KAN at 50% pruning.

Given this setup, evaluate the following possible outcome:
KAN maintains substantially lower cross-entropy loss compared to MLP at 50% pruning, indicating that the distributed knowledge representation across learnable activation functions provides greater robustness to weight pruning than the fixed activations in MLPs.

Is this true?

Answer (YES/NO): NO